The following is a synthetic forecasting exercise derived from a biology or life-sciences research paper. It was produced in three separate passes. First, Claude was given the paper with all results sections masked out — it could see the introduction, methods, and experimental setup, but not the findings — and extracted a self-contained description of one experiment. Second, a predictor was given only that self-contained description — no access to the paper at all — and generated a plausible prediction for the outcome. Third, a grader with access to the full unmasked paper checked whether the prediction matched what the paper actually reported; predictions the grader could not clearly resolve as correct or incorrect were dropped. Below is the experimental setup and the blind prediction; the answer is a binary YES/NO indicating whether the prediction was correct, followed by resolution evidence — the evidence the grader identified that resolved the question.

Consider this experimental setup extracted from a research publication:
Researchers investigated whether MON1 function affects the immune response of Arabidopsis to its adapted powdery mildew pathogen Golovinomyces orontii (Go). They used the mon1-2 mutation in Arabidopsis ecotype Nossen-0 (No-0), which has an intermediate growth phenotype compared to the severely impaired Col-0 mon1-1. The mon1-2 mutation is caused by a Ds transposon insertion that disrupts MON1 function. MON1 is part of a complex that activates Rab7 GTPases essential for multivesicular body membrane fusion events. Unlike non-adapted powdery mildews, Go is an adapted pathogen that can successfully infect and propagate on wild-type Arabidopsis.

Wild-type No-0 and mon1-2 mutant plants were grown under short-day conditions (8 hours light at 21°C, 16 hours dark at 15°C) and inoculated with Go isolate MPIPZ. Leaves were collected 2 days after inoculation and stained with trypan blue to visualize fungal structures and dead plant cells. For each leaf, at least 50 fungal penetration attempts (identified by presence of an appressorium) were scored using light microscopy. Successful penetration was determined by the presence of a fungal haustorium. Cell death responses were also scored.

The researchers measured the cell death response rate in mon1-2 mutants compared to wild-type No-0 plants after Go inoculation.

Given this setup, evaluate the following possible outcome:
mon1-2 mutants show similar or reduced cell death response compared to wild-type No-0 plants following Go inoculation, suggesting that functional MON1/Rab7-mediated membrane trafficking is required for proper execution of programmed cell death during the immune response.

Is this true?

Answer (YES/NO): YES